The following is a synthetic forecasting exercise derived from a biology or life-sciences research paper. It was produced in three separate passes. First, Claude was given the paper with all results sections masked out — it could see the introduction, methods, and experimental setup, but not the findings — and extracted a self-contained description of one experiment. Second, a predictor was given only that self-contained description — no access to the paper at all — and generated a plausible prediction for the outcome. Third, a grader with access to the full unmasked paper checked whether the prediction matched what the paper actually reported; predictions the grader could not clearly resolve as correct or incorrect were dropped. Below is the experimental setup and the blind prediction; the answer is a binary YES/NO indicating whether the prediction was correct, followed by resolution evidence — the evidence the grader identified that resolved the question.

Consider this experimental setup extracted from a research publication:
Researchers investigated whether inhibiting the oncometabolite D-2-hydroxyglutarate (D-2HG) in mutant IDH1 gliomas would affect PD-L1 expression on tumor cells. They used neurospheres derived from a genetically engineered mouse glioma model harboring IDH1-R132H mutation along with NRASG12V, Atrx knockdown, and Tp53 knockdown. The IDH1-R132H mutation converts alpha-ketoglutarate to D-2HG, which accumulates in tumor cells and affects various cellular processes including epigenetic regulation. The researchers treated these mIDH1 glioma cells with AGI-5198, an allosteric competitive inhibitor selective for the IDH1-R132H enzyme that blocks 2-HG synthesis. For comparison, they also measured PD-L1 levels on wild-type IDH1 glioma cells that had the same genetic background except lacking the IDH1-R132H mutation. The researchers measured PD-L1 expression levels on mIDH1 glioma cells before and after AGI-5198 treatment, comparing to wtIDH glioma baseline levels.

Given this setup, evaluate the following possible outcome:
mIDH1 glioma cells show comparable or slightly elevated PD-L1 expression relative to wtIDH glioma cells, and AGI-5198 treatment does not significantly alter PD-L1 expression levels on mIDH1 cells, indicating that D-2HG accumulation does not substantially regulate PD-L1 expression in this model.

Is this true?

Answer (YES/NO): NO